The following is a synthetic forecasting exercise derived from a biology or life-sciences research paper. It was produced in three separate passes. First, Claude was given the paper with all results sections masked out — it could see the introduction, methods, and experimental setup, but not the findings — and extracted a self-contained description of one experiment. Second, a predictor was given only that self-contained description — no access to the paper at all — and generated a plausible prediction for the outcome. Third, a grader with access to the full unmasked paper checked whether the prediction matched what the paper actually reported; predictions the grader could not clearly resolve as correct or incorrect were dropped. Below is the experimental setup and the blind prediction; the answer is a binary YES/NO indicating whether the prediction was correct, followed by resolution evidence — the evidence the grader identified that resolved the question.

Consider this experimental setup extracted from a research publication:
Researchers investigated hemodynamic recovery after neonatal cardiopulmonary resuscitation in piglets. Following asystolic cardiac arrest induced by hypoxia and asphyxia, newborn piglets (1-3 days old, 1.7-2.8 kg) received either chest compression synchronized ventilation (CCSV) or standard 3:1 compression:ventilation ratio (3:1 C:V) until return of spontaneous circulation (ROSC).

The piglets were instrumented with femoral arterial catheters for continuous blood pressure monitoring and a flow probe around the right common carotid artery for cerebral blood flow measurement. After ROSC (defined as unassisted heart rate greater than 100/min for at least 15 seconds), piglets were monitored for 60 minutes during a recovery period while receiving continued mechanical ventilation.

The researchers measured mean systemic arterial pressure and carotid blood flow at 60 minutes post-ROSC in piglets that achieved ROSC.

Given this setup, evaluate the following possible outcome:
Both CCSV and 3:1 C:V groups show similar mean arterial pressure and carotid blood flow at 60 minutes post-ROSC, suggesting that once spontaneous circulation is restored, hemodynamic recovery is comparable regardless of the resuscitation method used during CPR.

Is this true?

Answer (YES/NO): YES